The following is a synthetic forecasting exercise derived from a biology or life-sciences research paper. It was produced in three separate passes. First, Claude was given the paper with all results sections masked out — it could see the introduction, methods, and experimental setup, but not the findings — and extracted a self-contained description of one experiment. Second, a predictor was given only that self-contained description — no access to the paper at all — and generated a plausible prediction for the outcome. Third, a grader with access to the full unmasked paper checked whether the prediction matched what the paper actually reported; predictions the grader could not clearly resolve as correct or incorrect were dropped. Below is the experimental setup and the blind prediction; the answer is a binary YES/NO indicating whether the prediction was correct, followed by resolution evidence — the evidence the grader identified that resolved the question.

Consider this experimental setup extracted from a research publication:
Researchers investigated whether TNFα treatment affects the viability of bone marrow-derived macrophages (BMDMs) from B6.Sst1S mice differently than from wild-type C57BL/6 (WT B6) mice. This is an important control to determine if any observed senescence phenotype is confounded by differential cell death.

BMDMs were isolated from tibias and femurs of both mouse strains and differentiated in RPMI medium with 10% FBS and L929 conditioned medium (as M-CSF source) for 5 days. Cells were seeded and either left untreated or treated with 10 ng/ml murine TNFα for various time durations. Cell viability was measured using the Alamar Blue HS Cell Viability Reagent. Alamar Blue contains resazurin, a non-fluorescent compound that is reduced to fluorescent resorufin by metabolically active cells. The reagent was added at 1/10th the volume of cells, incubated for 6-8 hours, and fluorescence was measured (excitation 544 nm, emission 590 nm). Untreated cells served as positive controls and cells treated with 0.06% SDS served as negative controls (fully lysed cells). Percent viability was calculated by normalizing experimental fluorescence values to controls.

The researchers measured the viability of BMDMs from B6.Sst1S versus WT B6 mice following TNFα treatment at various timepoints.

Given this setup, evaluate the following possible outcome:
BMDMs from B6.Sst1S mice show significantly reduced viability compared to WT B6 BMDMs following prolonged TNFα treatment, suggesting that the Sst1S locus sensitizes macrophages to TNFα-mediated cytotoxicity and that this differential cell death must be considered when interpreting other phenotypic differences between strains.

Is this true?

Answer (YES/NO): NO